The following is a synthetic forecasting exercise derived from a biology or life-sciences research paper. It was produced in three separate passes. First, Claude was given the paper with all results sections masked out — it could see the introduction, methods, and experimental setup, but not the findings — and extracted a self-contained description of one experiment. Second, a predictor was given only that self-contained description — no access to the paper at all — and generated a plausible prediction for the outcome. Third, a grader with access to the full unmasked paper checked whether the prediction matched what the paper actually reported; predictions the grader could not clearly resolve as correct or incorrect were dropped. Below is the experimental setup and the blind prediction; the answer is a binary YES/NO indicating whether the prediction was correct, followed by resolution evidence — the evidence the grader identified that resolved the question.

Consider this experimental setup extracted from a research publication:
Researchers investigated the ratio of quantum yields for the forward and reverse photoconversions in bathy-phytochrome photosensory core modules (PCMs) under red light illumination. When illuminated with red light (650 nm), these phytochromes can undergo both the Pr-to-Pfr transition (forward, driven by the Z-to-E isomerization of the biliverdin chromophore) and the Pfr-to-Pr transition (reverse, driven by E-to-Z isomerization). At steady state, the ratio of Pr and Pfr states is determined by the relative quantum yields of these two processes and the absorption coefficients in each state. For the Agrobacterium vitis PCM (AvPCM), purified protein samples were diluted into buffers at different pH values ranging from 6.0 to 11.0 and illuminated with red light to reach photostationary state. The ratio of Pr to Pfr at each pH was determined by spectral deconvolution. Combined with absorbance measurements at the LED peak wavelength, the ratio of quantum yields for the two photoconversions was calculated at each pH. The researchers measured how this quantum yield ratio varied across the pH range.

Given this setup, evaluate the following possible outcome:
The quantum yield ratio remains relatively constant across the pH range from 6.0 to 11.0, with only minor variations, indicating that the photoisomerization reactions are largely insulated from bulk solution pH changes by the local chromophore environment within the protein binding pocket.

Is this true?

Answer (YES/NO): NO